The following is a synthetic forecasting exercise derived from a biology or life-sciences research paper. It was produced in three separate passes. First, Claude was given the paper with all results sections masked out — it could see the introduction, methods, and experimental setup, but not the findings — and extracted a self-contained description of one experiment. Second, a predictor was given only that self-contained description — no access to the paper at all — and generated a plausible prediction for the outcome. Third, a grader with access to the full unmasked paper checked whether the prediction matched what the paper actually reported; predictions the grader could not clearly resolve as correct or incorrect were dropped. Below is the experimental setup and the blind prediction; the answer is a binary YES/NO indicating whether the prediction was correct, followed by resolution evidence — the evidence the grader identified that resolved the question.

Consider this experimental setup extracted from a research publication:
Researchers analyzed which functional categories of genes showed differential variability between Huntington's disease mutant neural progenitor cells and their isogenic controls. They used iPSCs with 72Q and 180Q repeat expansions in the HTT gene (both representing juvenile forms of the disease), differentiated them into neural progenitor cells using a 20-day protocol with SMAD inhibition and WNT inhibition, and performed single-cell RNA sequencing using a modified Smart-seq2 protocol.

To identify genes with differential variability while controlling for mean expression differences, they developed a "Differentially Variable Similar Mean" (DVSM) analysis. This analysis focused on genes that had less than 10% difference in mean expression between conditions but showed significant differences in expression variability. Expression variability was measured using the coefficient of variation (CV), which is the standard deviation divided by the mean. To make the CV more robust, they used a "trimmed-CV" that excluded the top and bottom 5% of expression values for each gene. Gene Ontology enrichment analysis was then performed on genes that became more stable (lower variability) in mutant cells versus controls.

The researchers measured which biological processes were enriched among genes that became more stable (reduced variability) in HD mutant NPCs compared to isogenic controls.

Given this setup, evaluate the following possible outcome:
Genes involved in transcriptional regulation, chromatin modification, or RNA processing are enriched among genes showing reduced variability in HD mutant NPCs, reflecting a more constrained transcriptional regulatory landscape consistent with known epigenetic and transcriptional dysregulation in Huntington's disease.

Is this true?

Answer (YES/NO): NO